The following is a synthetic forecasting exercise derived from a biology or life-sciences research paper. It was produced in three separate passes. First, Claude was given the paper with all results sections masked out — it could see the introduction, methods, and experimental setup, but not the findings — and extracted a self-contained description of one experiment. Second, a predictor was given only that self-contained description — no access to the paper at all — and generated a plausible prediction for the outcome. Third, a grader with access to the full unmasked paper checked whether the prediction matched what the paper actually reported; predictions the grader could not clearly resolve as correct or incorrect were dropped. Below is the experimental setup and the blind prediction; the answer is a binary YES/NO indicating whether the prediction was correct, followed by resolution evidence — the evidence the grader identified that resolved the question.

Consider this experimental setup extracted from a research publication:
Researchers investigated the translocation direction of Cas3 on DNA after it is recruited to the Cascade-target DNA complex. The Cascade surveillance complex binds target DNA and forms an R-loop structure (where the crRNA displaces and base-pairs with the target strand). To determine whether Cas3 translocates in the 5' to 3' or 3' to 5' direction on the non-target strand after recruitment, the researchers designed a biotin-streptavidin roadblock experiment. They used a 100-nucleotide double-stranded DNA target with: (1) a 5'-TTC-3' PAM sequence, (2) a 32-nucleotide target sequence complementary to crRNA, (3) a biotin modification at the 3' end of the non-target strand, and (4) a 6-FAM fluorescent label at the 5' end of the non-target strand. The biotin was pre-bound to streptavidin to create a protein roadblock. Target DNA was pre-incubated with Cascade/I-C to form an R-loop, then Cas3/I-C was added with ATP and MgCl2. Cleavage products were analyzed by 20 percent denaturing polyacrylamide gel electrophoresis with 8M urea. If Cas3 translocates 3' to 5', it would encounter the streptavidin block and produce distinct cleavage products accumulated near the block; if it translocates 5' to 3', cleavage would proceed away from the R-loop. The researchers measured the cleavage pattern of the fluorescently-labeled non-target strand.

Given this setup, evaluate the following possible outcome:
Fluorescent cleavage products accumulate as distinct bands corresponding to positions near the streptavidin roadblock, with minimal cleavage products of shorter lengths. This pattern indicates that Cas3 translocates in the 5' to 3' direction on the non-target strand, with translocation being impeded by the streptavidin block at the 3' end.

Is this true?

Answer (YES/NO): NO